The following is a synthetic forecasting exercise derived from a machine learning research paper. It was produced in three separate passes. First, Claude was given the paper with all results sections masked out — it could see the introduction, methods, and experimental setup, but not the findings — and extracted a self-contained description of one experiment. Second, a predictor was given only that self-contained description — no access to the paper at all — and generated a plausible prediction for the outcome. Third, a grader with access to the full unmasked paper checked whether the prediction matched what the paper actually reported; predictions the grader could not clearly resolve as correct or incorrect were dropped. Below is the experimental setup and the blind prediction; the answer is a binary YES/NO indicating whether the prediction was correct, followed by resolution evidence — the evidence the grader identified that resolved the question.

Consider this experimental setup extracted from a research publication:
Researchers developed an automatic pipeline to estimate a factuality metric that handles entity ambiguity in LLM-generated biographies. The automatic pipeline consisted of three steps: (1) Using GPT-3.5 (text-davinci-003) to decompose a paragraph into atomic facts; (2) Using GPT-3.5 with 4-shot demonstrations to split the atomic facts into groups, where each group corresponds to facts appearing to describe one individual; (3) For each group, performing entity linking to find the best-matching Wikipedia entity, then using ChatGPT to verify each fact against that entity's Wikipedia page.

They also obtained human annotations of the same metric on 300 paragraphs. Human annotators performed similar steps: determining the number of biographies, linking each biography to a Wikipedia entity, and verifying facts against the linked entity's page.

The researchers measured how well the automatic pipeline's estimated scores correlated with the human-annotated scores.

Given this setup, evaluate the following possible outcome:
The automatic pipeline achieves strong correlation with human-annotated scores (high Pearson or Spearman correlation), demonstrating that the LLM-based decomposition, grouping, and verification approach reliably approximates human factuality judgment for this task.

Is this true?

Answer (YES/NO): NO